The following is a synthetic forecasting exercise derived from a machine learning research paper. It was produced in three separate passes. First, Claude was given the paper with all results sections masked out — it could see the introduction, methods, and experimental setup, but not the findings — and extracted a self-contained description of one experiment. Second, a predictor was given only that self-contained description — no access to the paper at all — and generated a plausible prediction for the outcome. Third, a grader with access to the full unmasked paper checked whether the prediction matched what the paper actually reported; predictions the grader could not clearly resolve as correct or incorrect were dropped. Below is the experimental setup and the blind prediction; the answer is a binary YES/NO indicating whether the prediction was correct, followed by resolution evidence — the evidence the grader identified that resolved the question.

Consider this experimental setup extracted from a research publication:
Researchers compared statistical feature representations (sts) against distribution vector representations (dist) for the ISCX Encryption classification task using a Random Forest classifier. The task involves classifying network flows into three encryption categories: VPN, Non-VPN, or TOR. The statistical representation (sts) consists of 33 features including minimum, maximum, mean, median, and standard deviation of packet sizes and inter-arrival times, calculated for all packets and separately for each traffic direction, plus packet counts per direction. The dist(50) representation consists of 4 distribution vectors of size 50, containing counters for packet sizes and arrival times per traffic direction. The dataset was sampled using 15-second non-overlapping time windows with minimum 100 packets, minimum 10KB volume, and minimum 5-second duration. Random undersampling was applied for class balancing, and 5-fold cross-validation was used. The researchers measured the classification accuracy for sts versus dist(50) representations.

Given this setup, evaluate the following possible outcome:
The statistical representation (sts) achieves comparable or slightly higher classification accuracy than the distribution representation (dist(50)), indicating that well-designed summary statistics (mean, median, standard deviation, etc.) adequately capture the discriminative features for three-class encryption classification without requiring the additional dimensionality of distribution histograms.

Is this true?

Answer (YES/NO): NO